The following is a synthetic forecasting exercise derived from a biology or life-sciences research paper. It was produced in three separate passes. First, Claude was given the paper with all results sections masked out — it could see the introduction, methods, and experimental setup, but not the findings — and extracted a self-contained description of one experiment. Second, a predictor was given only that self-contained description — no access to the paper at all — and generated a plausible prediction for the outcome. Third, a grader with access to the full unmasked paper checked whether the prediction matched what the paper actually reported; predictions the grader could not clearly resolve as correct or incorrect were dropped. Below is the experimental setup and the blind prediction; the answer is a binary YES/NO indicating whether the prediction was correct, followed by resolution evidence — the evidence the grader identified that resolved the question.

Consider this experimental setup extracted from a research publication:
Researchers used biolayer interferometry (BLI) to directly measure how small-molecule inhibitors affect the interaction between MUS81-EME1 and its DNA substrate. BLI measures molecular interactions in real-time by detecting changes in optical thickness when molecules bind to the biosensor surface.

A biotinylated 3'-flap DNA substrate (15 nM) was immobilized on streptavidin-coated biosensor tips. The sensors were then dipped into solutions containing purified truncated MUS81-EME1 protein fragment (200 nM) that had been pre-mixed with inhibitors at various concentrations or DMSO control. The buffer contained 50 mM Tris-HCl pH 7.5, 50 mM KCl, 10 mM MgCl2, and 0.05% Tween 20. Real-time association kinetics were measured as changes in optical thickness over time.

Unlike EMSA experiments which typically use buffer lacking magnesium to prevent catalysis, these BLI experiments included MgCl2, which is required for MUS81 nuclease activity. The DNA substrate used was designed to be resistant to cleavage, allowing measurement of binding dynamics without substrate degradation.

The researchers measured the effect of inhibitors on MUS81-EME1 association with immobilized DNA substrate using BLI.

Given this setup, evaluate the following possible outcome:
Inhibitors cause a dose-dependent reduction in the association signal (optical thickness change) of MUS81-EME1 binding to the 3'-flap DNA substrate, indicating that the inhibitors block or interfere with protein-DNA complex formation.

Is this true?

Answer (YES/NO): NO